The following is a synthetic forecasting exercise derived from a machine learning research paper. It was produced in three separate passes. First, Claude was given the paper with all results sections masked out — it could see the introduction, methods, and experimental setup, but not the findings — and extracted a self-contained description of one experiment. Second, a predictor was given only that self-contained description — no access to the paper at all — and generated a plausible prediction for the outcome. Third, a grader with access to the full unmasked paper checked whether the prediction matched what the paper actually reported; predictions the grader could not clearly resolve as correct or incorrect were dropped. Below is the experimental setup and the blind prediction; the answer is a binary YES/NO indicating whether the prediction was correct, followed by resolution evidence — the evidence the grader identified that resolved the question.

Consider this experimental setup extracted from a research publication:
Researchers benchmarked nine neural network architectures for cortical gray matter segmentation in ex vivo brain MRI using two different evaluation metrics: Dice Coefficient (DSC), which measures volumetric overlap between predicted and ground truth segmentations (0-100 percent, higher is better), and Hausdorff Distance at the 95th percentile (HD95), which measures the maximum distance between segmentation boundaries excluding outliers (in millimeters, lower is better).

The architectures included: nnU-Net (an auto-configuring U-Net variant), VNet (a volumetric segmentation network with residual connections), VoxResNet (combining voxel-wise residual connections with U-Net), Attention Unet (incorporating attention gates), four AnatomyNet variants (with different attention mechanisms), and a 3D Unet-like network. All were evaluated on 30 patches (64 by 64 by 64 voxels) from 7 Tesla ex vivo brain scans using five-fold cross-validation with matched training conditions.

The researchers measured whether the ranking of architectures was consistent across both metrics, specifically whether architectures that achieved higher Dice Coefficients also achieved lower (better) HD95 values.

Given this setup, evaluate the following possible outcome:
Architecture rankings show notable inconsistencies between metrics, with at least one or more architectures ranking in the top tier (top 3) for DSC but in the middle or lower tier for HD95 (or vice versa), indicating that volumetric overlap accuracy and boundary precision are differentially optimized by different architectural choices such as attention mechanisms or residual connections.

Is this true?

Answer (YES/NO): NO